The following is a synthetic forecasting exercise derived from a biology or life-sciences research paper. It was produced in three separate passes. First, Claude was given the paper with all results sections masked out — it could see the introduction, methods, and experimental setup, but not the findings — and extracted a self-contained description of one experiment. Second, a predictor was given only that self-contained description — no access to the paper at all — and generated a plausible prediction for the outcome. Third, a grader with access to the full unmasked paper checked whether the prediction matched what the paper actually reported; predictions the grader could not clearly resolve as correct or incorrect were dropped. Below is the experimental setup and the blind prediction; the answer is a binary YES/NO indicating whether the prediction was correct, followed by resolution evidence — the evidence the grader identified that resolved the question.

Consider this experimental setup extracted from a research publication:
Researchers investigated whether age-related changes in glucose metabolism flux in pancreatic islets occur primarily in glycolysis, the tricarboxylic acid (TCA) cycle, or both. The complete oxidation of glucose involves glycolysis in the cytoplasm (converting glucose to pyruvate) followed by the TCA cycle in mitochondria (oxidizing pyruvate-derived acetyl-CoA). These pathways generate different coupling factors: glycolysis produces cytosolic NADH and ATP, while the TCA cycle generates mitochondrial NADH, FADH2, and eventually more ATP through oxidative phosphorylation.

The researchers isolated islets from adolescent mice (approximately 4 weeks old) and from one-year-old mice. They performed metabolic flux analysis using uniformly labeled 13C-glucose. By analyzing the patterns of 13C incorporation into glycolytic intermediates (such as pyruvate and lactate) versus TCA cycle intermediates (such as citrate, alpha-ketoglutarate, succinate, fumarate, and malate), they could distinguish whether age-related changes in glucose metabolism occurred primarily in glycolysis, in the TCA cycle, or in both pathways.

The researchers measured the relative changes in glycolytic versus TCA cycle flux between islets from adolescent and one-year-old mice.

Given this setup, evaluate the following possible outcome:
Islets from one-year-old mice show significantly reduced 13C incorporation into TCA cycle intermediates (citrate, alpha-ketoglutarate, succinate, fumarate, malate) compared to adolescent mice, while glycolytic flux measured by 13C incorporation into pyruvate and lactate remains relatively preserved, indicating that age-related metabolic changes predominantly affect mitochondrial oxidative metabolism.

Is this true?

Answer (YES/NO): NO